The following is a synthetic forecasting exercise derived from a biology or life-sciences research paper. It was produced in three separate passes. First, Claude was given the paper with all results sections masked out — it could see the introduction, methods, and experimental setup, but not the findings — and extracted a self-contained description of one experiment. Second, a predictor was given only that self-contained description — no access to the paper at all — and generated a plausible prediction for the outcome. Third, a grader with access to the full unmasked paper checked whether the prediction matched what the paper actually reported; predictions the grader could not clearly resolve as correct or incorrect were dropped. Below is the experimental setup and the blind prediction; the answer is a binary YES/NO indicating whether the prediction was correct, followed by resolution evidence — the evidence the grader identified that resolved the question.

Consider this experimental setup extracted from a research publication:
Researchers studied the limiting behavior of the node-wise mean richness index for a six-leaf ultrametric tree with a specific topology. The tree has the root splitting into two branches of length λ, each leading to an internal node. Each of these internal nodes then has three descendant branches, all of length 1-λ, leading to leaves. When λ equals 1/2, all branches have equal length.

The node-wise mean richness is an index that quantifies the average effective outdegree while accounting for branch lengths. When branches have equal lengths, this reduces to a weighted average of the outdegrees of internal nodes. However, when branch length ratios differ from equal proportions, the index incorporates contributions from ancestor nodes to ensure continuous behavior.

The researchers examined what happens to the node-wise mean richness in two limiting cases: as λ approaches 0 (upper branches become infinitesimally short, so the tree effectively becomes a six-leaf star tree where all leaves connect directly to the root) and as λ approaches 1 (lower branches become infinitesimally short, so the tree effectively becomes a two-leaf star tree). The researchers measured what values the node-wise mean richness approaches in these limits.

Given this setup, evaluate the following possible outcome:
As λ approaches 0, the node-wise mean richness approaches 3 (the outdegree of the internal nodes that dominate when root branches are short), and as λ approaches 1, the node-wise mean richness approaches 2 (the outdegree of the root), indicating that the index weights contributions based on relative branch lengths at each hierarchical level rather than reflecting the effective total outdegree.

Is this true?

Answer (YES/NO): NO